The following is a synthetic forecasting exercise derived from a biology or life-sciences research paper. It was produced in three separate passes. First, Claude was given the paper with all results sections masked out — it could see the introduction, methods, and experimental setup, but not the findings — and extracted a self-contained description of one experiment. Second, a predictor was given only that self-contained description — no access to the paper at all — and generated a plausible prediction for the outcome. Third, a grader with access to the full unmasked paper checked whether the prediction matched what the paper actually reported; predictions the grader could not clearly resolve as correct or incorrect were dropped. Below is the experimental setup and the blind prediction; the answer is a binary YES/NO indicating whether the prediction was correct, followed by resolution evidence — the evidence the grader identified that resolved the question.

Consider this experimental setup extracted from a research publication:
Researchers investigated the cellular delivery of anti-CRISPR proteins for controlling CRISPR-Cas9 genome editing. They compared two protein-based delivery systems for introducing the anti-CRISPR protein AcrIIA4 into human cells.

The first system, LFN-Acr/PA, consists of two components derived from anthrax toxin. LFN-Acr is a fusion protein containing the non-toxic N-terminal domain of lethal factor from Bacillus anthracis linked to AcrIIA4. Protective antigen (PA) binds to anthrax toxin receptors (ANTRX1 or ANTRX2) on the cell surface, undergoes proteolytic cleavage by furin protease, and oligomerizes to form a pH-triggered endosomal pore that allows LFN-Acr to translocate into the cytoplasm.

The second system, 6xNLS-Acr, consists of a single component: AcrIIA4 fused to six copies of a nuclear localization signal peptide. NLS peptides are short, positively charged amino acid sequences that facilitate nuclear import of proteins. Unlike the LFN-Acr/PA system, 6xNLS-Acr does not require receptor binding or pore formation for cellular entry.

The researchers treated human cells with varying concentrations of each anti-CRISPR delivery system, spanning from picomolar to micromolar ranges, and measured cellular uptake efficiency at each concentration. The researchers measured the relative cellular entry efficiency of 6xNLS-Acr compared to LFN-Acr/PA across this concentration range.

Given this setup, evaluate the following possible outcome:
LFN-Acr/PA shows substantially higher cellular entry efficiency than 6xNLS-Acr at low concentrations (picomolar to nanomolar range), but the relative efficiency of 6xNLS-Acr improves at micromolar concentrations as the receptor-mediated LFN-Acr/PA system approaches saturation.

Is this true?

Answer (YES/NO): YES